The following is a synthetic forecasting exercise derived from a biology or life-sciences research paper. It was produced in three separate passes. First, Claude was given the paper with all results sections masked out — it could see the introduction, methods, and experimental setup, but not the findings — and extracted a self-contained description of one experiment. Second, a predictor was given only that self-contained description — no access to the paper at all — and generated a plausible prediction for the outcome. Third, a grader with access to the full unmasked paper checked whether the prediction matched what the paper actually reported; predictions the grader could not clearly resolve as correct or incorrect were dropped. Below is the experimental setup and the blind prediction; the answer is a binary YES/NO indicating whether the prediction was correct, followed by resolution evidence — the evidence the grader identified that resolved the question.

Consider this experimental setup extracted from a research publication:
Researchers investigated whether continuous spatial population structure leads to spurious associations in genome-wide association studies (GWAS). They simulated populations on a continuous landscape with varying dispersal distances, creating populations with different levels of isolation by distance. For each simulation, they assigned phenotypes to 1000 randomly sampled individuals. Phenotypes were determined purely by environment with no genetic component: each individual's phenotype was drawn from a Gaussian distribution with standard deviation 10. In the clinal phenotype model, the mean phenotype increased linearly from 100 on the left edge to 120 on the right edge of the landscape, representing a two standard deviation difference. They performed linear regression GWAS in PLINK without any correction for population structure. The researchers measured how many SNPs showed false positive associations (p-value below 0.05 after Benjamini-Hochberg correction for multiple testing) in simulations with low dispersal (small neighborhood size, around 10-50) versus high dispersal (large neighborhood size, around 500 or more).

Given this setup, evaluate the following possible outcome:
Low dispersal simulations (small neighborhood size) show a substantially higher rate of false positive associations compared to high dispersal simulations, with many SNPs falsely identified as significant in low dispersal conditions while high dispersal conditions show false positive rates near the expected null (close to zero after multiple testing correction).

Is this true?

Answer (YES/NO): NO